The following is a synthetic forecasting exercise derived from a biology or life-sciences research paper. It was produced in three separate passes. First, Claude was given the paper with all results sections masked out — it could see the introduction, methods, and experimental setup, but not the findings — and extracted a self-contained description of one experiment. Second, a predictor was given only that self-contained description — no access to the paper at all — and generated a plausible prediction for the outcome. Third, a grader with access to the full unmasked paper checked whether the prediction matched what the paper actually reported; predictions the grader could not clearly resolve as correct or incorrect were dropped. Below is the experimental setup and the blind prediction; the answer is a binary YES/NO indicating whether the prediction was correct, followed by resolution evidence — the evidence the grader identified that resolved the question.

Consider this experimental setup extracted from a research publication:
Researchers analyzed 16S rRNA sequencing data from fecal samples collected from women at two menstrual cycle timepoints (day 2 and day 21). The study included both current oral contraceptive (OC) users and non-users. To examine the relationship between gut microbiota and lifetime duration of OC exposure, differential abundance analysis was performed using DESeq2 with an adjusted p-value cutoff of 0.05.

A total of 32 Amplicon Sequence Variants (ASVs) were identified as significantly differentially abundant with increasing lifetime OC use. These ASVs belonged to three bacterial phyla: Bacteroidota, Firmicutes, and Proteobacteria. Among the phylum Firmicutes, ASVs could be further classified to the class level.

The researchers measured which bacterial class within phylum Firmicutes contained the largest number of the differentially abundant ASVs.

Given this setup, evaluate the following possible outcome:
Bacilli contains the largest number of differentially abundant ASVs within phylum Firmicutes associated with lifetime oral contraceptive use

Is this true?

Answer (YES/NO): NO